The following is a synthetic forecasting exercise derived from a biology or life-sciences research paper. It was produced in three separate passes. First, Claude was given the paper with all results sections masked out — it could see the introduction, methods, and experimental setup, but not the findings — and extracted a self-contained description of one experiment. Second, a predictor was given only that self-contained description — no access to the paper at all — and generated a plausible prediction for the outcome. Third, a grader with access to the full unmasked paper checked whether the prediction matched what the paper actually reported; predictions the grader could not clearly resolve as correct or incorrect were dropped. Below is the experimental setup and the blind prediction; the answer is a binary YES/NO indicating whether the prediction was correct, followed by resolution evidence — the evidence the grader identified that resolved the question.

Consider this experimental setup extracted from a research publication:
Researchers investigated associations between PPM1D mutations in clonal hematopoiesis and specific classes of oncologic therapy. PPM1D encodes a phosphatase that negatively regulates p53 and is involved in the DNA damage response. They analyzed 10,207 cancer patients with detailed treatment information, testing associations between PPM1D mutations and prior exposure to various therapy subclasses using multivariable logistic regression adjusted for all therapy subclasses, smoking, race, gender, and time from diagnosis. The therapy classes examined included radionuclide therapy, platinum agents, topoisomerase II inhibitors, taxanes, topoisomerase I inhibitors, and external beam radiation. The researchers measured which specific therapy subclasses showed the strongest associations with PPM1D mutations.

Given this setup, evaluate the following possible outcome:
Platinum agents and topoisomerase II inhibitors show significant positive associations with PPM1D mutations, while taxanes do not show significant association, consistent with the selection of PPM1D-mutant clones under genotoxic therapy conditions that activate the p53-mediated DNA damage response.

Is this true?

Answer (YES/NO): NO